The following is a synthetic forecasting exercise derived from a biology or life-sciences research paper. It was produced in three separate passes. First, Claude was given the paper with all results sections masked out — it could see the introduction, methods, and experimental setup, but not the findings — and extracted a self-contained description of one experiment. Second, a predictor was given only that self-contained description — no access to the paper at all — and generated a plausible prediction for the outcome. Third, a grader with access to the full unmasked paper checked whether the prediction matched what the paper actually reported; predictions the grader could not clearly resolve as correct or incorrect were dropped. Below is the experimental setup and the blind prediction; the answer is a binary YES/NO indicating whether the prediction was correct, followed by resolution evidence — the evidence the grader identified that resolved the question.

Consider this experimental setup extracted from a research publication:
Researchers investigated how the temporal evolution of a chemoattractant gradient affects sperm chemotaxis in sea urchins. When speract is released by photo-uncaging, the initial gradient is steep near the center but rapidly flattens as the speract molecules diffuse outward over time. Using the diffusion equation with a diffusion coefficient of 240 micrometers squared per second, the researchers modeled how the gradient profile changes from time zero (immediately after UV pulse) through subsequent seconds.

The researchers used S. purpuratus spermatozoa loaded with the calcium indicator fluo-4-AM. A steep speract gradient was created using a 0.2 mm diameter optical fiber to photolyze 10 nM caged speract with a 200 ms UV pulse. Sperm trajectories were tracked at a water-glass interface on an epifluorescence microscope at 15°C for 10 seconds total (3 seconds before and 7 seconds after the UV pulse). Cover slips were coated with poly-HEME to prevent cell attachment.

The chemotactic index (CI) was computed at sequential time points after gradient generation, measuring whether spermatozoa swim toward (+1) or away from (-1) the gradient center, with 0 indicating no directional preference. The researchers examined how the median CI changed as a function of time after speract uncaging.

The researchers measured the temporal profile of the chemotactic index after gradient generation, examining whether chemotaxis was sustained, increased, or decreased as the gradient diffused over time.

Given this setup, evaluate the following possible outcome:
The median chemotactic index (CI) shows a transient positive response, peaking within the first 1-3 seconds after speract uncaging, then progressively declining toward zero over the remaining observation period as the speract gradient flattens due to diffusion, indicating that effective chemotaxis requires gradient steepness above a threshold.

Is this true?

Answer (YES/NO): NO